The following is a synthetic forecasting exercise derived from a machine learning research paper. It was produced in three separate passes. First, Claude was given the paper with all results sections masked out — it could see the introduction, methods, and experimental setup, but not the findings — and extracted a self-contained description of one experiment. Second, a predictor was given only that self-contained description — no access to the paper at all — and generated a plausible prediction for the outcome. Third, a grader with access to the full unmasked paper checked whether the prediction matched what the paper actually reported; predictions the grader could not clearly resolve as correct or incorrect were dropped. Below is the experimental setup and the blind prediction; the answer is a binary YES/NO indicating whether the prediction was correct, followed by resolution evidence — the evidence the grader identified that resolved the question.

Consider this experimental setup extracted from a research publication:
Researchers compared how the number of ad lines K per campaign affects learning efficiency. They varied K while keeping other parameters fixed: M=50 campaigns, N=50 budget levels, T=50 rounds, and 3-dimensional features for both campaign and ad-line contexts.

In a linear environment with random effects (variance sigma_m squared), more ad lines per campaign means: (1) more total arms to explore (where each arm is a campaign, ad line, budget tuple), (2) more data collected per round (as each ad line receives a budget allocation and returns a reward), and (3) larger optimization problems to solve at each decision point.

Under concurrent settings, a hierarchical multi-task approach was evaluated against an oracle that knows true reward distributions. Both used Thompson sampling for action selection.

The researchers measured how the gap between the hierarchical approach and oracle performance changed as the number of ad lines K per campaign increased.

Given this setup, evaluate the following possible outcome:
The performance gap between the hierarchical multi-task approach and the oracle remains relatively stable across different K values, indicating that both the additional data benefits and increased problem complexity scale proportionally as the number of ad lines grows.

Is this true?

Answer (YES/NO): NO